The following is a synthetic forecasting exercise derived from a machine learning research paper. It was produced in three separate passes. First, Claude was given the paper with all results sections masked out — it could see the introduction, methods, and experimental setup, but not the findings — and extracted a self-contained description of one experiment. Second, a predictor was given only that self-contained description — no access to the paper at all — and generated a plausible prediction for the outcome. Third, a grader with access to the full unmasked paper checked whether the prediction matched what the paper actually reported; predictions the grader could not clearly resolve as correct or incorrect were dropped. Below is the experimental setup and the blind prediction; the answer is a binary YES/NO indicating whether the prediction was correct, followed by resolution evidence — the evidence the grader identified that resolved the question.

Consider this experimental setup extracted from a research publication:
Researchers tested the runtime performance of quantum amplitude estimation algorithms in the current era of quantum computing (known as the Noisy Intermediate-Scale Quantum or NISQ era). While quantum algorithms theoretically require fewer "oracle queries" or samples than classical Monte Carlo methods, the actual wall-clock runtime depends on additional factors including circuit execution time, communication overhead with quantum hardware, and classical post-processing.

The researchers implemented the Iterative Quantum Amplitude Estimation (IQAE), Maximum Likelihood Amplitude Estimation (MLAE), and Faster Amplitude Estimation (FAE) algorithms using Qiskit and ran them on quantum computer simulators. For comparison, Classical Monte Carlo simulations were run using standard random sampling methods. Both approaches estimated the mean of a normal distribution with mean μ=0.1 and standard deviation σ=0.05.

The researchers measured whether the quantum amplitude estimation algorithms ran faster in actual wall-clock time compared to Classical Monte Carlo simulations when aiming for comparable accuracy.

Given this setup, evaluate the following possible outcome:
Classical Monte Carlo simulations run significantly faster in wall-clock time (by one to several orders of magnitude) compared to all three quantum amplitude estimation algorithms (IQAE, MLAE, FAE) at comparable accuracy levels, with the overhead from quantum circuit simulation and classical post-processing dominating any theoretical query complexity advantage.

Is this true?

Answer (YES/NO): YES